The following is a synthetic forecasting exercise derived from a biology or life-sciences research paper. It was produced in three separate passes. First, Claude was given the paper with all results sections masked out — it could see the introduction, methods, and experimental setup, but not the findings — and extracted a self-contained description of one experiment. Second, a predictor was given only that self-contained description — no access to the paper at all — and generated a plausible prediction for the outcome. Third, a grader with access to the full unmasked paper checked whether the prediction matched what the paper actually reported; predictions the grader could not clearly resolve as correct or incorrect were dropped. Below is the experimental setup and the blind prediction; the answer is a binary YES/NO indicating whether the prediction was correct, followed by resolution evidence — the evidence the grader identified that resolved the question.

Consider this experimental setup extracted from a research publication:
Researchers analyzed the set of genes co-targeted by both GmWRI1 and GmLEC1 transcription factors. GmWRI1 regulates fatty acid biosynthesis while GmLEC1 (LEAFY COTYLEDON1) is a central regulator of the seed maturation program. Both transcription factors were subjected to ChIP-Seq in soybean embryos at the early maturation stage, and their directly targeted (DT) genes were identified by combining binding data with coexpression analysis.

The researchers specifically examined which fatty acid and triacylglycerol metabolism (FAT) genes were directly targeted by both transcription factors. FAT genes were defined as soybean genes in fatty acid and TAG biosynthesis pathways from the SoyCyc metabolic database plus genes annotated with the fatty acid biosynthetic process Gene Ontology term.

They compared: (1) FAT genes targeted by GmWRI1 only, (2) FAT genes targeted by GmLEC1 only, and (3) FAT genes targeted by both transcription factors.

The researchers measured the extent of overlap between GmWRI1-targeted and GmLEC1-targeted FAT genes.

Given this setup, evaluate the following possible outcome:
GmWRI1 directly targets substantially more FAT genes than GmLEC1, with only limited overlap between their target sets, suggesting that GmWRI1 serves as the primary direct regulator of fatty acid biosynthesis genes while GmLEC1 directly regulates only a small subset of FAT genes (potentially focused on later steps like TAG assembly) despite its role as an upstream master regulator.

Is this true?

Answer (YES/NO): NO